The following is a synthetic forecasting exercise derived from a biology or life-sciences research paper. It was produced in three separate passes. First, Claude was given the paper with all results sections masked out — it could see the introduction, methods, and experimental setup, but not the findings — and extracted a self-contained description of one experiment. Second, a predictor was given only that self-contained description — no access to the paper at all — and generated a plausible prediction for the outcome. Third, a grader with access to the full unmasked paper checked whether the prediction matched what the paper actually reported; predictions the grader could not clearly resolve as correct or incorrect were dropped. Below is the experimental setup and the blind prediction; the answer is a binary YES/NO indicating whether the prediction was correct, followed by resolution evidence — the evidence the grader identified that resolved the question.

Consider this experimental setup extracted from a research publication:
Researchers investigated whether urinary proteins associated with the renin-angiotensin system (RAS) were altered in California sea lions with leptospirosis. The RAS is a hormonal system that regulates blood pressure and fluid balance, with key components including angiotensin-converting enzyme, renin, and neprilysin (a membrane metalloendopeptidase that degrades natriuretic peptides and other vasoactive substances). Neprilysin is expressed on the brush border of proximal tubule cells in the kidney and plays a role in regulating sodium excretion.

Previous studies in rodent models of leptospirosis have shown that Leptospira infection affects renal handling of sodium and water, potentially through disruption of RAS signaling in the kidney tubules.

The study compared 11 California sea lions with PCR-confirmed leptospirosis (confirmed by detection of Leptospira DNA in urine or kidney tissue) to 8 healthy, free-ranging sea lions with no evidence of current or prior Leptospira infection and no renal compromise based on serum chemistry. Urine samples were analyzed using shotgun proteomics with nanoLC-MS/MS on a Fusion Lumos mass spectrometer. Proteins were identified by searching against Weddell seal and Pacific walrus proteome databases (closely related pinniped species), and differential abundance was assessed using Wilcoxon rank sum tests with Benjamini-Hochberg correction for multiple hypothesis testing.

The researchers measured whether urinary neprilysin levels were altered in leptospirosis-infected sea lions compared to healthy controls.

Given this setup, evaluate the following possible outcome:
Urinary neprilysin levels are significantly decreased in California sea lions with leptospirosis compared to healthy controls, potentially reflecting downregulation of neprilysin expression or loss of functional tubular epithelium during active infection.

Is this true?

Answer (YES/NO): YES